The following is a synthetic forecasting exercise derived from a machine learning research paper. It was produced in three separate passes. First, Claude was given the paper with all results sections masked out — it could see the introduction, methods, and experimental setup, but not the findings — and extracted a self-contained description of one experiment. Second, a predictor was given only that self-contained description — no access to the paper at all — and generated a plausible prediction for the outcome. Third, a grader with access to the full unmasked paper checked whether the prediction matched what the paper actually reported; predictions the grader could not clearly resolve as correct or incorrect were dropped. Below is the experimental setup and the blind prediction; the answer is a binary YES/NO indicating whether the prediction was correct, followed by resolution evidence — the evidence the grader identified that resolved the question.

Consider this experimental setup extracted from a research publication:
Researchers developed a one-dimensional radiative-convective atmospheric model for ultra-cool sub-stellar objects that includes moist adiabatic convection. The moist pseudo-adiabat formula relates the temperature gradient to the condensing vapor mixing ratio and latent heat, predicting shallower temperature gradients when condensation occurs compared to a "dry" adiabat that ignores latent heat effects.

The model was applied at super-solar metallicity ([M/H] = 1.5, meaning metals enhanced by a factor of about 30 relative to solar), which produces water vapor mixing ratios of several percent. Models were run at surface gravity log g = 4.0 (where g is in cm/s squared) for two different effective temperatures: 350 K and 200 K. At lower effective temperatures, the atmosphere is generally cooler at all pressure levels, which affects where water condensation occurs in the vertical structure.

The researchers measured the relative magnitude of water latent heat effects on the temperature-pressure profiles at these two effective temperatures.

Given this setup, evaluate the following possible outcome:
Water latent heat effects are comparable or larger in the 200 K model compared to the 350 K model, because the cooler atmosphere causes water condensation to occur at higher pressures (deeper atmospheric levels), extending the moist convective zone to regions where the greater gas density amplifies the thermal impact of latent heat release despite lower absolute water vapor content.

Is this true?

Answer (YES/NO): YES